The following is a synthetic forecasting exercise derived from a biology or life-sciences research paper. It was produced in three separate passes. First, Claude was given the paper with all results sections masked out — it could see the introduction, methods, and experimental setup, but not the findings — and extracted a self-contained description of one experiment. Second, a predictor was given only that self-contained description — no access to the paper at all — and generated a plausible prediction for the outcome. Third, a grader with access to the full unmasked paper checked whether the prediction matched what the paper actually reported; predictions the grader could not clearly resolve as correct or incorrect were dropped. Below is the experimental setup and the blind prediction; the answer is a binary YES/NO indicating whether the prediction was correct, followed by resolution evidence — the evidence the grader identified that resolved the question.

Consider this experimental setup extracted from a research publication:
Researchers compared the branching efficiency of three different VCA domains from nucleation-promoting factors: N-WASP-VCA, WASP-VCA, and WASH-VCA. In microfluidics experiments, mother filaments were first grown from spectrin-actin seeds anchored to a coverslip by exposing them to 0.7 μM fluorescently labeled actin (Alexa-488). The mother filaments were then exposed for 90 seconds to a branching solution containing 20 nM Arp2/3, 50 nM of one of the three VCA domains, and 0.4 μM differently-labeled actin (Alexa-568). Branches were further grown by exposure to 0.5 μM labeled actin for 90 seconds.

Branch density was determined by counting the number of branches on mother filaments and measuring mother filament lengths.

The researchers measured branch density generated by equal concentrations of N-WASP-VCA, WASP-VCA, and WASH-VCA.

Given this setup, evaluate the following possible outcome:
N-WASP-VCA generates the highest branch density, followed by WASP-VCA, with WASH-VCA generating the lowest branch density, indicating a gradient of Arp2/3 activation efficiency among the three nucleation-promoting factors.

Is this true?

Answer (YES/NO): YES